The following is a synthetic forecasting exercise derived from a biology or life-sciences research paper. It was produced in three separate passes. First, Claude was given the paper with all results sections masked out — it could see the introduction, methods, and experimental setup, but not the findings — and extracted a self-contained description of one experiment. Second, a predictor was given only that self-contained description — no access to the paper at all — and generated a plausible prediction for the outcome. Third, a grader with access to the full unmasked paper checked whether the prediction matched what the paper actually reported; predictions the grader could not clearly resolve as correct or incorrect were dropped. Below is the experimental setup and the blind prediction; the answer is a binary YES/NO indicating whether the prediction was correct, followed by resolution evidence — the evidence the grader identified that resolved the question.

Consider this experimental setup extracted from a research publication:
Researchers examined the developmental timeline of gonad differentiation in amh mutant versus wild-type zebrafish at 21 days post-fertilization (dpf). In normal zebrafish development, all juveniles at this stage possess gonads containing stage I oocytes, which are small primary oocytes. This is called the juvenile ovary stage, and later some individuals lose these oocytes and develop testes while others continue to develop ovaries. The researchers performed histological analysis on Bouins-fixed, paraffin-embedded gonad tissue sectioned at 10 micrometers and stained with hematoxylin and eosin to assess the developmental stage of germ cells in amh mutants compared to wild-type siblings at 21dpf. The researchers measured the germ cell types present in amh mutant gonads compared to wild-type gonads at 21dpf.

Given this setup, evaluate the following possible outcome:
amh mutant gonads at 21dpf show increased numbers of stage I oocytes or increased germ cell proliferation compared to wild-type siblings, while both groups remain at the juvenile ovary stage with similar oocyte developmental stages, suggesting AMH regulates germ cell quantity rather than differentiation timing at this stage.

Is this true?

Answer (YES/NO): NO